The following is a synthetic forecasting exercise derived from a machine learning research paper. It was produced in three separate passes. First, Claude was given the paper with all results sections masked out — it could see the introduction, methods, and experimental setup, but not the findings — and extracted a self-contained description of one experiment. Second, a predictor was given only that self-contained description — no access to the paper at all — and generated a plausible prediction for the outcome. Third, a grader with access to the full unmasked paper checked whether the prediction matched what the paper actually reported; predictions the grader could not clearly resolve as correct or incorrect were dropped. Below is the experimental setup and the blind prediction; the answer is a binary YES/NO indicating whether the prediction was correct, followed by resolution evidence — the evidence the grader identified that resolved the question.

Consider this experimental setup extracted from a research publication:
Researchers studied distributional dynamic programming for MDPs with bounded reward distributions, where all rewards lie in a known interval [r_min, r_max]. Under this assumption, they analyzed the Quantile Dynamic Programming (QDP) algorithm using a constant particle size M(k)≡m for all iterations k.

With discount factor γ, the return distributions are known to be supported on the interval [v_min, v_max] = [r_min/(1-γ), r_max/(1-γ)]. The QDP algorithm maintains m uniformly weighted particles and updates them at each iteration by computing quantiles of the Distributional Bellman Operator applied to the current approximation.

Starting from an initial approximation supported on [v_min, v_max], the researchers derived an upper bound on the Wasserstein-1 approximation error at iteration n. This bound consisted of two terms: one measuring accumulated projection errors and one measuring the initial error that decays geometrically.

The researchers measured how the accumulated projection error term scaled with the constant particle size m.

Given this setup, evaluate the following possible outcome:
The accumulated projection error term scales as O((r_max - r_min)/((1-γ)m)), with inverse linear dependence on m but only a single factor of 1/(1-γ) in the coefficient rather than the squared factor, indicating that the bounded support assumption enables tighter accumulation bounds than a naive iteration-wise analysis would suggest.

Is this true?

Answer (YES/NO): NO